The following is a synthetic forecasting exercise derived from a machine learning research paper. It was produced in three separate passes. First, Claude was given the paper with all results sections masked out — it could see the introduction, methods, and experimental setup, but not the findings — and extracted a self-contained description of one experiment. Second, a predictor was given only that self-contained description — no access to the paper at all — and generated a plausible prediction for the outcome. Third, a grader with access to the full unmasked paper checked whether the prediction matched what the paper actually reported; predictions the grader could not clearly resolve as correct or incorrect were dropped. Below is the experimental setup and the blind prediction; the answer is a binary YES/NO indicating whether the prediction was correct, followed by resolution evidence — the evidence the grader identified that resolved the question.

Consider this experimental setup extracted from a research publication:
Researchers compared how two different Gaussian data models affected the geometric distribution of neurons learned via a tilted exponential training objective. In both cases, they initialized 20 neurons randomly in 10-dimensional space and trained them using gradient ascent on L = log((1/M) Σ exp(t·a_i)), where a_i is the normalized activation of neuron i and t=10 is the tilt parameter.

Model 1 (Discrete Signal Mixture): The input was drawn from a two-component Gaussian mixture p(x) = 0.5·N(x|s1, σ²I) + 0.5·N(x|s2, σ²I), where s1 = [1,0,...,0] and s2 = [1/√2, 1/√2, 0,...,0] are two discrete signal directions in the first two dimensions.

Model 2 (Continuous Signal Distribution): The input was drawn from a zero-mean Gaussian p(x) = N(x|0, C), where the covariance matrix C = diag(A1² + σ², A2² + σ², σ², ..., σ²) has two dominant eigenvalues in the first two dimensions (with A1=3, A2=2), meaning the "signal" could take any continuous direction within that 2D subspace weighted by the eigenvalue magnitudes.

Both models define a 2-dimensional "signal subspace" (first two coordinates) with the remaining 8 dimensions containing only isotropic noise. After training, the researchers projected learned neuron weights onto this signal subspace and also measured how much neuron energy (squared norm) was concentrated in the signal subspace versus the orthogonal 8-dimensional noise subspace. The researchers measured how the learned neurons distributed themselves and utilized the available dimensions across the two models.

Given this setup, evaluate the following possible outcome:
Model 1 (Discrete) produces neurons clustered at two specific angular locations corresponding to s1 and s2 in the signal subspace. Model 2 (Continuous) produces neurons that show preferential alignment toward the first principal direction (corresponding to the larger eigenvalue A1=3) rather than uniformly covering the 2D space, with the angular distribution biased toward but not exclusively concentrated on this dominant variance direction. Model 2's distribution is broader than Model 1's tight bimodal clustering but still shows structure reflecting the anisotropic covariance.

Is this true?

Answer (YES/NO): YES